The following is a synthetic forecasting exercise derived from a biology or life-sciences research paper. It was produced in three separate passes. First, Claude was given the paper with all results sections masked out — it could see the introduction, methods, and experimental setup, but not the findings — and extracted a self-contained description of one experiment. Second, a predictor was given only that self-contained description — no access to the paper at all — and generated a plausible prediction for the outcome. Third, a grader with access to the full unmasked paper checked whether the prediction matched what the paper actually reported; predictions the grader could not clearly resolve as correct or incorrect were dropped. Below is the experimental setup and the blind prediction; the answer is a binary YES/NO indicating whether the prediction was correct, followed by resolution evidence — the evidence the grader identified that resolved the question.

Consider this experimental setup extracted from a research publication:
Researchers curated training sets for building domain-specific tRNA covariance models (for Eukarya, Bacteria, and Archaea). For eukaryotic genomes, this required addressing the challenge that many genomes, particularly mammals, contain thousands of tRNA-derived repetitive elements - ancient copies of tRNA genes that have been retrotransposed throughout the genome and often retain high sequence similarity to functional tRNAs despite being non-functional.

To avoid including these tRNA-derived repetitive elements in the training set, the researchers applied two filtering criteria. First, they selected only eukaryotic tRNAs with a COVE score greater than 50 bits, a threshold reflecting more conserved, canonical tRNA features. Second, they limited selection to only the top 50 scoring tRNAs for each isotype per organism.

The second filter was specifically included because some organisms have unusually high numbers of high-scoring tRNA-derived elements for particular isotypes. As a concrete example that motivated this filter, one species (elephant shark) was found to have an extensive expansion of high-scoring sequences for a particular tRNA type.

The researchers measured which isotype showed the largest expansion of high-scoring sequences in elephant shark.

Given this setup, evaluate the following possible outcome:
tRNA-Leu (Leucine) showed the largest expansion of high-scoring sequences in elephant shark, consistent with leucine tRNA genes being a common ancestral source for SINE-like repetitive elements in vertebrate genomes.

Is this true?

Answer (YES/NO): NO